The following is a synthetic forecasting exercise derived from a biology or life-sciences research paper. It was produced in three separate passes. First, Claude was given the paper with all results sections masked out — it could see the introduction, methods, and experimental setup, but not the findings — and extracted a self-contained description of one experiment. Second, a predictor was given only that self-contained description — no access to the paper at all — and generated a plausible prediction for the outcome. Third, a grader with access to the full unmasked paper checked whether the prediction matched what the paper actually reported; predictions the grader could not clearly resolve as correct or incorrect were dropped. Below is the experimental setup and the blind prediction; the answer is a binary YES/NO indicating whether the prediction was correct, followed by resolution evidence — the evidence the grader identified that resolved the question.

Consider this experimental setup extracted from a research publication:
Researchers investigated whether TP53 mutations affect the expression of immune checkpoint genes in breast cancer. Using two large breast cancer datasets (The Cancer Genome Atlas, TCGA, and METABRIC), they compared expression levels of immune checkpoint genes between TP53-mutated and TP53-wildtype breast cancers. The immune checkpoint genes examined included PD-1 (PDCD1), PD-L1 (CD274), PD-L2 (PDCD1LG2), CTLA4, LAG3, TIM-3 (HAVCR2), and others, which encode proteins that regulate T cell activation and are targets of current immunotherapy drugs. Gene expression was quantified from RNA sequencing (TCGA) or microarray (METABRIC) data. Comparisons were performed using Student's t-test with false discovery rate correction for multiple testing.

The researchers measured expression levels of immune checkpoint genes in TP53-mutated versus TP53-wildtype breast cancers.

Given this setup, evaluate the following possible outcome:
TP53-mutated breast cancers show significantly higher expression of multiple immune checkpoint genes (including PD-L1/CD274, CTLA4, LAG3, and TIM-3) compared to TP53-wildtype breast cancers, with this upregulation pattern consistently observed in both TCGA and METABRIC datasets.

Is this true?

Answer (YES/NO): NO